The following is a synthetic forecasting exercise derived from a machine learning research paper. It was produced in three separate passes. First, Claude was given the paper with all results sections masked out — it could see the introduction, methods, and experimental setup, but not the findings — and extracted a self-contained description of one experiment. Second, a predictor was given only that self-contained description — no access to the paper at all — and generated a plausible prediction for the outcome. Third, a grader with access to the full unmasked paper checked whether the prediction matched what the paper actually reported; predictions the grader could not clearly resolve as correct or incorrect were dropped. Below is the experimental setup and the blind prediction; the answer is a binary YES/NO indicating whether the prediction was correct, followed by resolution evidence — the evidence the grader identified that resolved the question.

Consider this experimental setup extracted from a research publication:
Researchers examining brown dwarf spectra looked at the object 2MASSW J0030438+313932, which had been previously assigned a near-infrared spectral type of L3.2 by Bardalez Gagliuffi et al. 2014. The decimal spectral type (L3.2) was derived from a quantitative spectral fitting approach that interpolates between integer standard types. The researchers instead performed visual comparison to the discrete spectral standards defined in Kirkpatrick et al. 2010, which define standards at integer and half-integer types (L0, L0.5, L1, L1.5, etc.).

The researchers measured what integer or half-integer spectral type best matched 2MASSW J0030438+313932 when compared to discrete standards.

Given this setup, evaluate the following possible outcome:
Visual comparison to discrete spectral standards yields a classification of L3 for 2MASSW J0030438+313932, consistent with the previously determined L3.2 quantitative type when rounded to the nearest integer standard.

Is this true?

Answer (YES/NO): NO